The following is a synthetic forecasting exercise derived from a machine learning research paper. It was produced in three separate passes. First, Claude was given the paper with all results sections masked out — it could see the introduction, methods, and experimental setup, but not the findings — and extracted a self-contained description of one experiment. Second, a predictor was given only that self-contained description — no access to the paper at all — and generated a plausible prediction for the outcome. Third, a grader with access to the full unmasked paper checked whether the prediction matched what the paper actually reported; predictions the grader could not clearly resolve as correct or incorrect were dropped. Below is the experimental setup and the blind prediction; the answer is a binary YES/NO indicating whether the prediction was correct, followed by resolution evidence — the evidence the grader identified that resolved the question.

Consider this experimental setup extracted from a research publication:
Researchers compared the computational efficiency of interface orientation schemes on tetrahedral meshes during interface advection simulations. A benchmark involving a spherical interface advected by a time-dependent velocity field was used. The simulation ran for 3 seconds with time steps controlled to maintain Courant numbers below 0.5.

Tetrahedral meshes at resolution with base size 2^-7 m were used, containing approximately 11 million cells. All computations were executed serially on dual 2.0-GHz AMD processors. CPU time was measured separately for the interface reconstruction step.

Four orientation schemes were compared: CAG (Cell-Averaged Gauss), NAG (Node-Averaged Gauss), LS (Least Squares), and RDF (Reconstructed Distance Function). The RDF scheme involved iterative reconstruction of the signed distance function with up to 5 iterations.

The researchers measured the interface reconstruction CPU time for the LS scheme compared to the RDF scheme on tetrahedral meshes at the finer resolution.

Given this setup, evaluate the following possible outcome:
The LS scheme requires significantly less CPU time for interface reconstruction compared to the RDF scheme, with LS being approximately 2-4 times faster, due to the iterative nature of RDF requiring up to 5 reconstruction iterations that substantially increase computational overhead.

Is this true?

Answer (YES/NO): YES